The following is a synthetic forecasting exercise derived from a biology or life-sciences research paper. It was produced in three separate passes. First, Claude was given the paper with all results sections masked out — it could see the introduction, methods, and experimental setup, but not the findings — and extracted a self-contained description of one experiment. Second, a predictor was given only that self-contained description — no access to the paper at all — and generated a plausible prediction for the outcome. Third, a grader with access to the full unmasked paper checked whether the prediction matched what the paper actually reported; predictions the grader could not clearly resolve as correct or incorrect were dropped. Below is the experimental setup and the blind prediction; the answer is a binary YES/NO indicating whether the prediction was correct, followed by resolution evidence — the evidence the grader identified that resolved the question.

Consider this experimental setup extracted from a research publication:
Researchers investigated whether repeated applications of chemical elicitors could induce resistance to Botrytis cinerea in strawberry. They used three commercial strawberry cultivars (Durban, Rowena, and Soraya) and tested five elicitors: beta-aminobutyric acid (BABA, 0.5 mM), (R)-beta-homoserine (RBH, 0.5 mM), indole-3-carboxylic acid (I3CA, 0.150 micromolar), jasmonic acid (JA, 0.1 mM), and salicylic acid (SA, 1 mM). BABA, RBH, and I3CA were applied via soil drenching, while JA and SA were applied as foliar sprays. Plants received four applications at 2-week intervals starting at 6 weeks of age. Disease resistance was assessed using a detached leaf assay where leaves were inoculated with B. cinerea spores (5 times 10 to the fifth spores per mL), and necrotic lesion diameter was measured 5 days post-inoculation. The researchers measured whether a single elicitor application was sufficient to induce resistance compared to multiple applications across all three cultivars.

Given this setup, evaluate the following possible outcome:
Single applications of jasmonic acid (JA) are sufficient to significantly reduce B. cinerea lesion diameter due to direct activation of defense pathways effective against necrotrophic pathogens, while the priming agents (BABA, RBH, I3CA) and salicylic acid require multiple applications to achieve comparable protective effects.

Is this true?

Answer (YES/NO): NO